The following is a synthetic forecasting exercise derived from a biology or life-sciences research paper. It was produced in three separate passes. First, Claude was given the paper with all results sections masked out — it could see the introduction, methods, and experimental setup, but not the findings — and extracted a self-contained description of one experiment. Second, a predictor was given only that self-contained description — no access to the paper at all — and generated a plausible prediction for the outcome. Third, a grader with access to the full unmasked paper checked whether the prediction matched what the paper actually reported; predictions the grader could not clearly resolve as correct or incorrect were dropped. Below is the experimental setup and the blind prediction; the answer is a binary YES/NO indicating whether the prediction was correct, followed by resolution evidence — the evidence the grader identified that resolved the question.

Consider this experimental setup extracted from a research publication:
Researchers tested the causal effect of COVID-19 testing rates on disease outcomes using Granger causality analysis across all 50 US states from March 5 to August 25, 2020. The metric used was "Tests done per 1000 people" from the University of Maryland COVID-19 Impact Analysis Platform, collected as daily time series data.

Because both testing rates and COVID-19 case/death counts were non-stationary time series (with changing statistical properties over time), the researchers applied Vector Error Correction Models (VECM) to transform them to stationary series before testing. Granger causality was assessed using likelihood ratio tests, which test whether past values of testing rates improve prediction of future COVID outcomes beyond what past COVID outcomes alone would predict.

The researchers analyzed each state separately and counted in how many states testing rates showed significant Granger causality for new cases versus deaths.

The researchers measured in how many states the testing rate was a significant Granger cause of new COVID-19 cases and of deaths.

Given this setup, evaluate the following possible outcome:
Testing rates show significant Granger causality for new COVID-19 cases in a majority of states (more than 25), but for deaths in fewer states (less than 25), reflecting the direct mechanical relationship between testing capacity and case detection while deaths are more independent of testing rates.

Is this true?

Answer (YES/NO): NO